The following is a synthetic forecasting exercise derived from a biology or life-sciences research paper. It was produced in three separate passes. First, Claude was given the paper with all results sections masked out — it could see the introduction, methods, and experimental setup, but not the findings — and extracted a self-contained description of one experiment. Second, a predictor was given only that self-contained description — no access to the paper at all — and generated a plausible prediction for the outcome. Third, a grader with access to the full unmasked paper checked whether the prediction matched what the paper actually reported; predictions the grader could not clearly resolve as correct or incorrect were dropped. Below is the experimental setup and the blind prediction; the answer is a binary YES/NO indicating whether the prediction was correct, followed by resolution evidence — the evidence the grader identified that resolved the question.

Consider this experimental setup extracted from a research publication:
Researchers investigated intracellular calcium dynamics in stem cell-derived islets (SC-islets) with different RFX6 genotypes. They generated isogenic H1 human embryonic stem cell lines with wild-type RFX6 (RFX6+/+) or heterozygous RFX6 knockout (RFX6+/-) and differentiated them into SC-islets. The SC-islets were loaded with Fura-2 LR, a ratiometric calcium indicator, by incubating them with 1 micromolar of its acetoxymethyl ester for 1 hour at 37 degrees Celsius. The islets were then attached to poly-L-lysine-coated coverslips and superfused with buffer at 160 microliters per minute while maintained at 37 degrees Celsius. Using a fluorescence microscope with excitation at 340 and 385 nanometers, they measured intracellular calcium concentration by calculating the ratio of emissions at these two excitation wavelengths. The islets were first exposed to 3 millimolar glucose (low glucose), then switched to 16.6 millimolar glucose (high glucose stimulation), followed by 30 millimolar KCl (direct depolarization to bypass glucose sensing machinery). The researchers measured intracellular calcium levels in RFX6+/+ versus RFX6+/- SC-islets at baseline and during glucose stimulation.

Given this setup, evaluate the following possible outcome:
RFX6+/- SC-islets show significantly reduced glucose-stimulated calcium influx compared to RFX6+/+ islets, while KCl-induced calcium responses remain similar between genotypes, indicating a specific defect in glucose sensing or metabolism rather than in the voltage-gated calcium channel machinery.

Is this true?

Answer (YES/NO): NO